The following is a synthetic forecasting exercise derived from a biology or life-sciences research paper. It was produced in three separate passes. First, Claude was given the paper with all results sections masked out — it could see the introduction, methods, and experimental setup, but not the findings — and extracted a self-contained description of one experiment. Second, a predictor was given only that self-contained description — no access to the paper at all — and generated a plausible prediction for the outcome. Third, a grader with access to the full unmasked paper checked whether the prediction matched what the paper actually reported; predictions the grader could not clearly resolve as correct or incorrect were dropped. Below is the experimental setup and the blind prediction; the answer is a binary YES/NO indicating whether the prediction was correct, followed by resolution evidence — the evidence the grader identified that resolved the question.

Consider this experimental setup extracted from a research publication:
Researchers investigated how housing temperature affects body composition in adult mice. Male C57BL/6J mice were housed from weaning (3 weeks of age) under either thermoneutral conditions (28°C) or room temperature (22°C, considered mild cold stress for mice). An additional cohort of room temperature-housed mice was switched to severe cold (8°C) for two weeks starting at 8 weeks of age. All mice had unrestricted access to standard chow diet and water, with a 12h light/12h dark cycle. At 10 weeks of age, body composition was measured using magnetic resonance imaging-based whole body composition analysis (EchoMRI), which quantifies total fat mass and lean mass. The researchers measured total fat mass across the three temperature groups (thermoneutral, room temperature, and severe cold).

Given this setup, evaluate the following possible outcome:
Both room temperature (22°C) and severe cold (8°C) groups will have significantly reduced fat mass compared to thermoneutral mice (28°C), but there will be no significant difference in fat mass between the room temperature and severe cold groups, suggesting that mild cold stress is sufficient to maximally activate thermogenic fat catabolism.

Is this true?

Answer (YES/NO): NO